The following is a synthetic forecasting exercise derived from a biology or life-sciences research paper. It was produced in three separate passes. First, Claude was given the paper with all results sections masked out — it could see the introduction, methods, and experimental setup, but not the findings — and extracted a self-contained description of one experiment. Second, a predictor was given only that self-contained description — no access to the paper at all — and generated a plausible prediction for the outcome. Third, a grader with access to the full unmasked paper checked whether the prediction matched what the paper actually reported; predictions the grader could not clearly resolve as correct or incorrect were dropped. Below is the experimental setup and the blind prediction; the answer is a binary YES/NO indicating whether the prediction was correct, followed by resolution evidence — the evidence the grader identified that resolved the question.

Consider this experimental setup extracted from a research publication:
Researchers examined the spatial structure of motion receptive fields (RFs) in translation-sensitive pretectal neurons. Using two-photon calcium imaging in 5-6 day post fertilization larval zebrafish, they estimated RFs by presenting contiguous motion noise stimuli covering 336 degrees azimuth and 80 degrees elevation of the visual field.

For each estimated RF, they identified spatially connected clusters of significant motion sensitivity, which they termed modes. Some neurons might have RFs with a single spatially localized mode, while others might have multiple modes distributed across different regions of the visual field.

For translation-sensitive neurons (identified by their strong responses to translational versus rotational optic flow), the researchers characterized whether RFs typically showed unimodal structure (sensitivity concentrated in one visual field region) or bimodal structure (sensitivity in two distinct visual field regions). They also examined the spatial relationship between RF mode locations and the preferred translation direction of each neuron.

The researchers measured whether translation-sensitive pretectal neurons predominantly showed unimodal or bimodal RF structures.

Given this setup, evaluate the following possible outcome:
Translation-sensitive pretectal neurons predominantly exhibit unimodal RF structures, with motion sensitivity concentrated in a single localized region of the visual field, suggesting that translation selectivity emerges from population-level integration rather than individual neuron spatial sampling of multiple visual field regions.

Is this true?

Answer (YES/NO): NO